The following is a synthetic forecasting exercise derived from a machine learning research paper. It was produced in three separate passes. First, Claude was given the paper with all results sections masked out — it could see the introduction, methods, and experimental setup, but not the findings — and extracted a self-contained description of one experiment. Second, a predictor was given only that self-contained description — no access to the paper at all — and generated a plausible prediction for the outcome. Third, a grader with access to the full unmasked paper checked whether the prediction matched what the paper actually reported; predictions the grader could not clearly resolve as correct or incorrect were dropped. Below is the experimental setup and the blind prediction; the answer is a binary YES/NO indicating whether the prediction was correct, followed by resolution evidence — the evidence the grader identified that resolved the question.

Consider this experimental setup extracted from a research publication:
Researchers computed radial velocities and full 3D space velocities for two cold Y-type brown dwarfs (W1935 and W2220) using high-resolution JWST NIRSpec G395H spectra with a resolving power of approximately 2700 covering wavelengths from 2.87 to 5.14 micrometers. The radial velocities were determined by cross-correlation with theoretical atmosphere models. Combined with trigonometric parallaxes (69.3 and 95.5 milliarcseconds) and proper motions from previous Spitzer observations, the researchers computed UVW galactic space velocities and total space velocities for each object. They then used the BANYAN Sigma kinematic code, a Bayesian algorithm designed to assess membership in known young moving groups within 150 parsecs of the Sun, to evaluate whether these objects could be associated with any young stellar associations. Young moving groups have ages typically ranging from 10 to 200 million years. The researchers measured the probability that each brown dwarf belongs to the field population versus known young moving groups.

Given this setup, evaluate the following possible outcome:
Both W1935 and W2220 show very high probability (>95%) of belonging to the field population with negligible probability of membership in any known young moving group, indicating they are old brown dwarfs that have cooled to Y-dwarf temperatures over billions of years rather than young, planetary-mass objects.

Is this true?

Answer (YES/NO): YES